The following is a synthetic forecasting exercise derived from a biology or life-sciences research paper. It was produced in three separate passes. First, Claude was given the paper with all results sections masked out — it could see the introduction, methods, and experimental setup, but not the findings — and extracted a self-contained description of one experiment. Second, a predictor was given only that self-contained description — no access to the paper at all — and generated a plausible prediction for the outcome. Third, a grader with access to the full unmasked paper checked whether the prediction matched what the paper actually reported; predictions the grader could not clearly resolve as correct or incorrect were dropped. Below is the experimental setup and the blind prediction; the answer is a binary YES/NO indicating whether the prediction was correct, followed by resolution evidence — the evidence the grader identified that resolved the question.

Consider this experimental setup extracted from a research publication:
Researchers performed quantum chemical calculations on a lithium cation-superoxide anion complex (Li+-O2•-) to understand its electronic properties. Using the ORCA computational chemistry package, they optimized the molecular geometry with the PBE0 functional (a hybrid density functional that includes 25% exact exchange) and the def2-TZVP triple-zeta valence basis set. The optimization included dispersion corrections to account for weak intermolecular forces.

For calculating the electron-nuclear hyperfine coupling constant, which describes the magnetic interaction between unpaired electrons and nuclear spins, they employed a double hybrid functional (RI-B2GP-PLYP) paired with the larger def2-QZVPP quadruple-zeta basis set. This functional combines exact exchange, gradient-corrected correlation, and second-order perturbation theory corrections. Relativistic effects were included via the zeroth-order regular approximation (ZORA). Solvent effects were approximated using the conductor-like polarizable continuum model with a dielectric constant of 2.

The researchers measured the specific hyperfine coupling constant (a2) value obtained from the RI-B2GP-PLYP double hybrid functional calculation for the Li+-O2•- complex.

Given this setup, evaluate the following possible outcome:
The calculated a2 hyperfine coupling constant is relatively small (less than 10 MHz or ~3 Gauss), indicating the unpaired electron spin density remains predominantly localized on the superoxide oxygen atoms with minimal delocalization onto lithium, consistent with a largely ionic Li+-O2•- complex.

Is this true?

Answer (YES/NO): YES